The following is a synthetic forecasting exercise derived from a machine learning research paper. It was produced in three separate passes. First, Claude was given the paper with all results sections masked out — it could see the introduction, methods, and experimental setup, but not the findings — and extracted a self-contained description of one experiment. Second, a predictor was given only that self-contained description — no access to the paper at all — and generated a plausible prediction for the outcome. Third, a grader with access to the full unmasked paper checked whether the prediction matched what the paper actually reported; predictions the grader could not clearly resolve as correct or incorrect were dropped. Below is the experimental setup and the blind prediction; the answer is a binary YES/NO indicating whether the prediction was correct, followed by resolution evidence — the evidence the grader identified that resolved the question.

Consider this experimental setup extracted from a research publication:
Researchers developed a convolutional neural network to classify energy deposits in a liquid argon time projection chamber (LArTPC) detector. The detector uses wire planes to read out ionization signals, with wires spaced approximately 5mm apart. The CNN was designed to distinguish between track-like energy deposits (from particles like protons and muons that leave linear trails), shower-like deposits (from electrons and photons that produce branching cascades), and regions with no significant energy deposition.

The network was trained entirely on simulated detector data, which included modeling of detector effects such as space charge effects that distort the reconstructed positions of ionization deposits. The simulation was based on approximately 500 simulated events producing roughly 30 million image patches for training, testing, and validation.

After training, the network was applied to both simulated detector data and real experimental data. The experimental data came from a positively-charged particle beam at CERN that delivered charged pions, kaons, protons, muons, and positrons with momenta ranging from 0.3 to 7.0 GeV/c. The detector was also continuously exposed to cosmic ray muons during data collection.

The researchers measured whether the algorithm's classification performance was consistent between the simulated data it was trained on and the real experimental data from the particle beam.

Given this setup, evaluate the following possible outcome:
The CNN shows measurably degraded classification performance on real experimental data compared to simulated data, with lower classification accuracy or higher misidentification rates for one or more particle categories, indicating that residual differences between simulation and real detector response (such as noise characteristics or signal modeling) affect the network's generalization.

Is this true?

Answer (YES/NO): NO